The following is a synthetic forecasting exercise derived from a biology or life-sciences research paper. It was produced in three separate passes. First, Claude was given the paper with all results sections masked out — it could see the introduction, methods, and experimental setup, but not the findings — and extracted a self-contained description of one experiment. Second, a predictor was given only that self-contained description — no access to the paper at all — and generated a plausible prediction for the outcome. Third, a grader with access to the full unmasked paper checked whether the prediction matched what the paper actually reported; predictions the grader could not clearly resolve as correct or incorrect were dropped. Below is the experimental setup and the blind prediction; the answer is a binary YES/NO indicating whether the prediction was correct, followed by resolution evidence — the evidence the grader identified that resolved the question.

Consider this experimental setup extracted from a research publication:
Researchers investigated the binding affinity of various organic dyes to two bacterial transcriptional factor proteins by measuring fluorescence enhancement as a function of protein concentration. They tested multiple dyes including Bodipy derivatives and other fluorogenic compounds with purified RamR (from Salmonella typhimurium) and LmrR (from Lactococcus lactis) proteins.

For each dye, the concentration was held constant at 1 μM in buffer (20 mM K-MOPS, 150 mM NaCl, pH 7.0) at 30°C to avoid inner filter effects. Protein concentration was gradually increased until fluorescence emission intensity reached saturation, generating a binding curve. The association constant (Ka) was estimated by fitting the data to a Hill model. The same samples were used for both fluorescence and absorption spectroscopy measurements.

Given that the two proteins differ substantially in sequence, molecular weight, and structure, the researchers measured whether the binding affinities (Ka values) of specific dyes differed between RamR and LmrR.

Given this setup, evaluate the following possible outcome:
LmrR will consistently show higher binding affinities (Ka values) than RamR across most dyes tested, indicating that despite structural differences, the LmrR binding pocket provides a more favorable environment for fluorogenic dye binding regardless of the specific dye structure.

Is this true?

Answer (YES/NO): NO